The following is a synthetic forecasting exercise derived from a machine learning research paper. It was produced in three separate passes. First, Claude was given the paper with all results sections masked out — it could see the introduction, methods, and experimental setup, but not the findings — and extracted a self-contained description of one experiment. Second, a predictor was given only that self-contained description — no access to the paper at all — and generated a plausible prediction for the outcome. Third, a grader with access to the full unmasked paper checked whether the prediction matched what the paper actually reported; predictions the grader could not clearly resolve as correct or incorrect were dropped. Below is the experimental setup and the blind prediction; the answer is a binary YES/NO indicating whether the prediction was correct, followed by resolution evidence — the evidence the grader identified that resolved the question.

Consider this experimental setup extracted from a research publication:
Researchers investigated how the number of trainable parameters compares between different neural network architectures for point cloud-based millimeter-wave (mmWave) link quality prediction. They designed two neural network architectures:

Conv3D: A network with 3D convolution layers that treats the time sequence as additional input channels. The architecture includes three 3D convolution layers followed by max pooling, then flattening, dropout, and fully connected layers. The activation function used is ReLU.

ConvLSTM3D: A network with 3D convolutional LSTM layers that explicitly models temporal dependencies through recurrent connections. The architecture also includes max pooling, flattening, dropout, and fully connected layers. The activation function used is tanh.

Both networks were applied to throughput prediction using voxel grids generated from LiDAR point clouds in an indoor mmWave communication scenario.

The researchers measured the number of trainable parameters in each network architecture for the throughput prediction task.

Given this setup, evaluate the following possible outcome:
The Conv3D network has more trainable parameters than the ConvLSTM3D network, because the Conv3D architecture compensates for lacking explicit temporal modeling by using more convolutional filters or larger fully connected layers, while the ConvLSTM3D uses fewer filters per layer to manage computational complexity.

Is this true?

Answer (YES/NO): YES